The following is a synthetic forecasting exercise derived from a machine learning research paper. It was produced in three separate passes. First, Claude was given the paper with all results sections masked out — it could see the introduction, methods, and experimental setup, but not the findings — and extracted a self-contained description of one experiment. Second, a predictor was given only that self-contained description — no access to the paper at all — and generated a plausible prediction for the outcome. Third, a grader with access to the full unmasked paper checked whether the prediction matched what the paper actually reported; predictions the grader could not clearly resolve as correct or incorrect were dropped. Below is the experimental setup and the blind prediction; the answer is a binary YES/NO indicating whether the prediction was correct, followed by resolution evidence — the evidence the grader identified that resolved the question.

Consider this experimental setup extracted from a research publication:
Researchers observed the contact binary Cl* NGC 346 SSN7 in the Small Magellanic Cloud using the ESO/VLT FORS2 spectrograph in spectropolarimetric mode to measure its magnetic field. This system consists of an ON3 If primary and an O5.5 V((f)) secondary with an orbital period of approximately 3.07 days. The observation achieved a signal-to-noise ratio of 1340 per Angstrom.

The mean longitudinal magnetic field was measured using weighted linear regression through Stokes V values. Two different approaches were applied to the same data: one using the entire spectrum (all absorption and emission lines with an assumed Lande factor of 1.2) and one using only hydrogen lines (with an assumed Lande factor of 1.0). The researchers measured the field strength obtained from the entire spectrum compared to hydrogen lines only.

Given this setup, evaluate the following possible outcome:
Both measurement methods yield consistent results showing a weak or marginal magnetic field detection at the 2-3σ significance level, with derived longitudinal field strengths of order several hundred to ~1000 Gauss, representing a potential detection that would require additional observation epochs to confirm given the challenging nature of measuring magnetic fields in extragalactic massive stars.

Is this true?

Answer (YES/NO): NO